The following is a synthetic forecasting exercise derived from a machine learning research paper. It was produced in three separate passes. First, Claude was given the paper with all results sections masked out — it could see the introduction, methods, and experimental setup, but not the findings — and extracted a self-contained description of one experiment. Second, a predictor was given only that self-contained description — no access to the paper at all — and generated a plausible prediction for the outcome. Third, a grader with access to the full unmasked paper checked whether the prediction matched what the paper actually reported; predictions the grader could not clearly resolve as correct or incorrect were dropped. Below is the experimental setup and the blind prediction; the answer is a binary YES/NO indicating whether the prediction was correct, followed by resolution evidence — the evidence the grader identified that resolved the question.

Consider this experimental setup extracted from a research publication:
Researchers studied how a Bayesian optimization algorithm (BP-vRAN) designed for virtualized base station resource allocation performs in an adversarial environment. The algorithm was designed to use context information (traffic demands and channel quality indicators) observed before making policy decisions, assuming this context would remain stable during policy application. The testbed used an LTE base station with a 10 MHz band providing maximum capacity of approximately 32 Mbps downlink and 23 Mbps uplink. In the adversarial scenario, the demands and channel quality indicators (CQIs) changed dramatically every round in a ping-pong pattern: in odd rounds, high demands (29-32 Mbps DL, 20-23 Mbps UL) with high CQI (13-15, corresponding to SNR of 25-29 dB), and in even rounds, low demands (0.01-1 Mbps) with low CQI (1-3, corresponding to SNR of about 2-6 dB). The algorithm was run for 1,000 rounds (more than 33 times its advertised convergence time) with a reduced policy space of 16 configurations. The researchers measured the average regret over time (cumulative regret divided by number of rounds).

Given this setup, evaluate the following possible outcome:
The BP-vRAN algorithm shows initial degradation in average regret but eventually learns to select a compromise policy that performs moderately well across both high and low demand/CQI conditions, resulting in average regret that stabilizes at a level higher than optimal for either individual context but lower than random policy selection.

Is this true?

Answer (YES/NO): NO